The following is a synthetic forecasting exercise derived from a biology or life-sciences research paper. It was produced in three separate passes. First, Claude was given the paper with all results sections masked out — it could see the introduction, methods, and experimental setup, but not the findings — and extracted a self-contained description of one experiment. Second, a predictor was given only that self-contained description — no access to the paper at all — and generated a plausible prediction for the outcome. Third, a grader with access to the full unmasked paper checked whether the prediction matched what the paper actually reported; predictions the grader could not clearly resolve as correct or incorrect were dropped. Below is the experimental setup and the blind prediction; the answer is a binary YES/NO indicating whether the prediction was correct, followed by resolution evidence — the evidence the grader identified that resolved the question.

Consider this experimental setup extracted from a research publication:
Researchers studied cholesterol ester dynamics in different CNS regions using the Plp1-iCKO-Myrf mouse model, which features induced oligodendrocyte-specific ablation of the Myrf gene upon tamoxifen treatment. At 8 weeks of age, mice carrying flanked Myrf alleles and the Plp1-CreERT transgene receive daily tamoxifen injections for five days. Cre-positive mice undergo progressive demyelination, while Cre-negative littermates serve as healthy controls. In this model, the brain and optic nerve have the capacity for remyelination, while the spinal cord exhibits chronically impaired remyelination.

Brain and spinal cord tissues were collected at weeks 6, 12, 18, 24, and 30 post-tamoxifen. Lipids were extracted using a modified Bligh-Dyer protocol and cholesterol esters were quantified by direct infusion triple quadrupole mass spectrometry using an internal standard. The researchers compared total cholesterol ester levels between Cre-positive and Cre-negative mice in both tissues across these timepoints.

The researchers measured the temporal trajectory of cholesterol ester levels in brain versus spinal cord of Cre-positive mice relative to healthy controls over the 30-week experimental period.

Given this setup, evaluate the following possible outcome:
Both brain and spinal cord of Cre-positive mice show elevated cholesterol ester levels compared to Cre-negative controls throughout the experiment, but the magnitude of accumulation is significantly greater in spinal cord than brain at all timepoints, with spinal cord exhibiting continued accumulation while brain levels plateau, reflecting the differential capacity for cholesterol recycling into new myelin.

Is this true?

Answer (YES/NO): NO